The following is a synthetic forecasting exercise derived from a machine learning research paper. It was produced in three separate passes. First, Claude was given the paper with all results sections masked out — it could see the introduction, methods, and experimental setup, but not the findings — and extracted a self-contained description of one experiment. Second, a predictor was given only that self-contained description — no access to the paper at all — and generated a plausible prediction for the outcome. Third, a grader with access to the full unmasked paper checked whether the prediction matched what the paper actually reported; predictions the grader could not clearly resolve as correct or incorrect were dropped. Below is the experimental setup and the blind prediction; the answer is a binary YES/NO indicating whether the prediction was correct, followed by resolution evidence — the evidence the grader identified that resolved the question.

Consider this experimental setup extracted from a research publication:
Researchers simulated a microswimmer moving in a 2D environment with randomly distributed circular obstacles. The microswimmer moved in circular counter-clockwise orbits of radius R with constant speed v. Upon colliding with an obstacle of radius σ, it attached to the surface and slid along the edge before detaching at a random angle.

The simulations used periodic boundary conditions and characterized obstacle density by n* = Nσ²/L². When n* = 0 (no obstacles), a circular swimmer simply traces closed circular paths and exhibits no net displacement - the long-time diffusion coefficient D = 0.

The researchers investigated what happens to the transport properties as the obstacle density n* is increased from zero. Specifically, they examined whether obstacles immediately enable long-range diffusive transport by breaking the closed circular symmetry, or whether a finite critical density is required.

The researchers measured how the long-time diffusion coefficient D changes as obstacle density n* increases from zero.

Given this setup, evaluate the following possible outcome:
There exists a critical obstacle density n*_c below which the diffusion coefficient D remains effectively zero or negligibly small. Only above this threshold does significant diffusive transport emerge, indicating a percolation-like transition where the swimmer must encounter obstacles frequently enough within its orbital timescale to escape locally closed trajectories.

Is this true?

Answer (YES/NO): YES